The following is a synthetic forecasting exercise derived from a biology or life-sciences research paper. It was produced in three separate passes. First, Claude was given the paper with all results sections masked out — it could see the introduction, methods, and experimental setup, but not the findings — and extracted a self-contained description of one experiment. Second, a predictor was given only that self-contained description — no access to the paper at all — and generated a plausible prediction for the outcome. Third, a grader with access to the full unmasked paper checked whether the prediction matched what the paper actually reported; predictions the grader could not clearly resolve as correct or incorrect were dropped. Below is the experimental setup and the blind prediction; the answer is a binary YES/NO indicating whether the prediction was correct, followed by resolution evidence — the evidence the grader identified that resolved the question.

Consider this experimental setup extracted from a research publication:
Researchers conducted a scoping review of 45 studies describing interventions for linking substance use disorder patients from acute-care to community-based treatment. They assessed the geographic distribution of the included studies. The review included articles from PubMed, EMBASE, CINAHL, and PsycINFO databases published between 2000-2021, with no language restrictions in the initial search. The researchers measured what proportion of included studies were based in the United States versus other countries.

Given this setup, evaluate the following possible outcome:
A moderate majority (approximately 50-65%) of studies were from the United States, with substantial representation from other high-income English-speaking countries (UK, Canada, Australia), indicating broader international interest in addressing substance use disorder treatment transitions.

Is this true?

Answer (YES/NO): NO